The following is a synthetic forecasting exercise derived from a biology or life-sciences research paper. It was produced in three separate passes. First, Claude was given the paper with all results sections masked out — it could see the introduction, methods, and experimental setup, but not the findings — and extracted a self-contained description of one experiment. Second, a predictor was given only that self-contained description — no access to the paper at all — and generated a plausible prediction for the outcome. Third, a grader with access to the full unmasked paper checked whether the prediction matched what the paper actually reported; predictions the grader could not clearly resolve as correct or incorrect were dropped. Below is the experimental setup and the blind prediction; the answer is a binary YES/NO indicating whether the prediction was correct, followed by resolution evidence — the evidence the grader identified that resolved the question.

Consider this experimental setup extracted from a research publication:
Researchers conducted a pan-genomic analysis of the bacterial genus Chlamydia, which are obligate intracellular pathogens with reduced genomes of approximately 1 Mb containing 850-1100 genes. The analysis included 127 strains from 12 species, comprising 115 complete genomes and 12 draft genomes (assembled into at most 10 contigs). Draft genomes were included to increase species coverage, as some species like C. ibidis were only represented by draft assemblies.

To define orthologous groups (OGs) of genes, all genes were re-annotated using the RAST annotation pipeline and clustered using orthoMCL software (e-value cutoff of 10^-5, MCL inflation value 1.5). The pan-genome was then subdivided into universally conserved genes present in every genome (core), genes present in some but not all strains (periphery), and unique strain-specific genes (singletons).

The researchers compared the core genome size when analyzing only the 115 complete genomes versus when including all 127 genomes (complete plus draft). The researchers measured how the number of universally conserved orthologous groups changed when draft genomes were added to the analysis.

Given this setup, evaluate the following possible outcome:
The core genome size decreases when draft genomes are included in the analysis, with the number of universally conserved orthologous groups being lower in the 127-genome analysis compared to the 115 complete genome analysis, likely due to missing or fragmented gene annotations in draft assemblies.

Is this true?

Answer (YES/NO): NO